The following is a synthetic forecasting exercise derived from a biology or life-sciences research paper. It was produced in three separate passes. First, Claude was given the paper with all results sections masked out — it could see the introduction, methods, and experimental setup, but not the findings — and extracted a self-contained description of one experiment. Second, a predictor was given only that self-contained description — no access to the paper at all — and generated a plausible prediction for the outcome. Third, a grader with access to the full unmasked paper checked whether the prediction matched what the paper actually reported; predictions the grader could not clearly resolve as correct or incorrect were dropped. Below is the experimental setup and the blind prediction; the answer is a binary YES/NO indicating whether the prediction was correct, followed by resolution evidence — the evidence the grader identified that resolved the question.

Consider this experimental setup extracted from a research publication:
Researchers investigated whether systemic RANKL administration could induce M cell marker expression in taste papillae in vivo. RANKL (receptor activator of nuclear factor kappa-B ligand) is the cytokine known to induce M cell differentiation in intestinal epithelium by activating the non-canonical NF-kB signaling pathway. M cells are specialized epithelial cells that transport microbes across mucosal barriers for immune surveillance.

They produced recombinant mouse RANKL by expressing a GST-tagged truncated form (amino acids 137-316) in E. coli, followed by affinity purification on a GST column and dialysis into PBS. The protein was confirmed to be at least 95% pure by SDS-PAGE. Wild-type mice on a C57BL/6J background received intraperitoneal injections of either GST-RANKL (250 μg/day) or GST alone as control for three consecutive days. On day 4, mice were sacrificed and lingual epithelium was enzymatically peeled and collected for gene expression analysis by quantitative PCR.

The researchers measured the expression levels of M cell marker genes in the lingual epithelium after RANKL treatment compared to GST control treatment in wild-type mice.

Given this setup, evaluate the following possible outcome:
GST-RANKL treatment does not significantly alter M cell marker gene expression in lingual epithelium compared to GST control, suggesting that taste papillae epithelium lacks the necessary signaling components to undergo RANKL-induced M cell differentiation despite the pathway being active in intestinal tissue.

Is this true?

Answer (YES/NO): NO